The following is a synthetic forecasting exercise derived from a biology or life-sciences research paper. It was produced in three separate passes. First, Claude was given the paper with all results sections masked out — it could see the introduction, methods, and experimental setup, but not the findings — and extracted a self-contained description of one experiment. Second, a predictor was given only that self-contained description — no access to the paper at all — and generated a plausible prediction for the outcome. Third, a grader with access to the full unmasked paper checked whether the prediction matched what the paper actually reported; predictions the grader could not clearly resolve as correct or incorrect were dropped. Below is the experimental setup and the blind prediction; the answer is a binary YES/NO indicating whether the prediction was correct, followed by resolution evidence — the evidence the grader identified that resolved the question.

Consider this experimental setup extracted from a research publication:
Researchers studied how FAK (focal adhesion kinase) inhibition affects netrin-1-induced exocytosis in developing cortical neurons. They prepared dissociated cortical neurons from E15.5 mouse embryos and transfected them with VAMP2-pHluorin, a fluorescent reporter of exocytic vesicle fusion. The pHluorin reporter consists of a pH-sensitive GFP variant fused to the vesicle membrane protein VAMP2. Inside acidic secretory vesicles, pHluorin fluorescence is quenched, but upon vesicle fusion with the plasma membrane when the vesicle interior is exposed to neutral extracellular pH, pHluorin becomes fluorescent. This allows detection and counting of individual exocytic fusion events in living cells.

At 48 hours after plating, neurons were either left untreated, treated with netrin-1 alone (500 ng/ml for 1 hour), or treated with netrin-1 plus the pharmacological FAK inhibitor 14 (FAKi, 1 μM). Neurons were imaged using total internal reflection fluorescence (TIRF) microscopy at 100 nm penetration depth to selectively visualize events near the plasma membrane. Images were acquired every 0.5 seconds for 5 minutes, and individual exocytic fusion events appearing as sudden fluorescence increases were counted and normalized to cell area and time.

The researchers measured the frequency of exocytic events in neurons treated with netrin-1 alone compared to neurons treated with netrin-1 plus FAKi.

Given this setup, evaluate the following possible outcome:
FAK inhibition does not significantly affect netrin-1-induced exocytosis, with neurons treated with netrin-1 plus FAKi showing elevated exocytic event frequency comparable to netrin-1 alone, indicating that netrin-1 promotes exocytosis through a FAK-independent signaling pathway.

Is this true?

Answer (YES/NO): NO